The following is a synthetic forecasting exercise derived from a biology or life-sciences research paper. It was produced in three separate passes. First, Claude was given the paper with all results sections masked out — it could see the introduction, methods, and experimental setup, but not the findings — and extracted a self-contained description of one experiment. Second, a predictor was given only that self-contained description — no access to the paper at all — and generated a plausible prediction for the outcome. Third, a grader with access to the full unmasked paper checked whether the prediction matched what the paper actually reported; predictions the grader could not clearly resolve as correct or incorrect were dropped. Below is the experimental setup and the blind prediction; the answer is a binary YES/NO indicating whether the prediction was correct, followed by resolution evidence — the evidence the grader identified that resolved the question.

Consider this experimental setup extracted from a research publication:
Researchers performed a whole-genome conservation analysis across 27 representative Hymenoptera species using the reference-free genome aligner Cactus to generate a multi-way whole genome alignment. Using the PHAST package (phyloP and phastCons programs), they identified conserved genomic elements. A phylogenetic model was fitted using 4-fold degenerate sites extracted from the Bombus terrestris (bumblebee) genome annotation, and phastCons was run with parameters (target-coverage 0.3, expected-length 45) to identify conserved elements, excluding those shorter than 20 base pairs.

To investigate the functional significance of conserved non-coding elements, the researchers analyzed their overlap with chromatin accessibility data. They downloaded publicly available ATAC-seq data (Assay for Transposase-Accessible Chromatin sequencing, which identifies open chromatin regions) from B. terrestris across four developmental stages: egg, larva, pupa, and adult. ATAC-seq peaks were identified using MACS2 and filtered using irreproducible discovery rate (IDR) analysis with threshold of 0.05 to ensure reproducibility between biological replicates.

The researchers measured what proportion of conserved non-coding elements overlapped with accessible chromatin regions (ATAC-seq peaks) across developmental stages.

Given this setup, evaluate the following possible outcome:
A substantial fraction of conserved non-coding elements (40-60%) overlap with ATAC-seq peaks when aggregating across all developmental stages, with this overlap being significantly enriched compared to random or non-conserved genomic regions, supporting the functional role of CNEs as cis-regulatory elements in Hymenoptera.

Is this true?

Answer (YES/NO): NO